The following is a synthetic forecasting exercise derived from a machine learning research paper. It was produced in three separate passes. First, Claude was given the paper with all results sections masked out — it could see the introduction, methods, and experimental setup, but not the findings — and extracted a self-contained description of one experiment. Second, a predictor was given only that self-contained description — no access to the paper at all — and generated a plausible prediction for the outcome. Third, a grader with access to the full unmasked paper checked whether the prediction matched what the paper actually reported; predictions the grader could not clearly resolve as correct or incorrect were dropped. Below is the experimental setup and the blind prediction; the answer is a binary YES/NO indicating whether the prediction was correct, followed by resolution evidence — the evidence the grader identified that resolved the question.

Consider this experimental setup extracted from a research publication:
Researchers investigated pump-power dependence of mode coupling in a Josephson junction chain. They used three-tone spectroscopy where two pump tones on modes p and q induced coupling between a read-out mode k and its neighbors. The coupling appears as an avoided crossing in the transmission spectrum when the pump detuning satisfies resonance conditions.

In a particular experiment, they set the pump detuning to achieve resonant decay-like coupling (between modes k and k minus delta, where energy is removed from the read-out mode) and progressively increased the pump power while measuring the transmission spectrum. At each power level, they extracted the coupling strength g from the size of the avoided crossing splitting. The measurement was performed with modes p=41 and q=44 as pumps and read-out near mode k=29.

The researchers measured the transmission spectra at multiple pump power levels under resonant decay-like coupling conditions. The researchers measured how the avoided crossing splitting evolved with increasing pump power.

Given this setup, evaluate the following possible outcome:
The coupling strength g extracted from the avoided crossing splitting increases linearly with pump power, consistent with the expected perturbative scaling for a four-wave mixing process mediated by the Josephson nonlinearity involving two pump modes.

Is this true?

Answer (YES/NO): NO